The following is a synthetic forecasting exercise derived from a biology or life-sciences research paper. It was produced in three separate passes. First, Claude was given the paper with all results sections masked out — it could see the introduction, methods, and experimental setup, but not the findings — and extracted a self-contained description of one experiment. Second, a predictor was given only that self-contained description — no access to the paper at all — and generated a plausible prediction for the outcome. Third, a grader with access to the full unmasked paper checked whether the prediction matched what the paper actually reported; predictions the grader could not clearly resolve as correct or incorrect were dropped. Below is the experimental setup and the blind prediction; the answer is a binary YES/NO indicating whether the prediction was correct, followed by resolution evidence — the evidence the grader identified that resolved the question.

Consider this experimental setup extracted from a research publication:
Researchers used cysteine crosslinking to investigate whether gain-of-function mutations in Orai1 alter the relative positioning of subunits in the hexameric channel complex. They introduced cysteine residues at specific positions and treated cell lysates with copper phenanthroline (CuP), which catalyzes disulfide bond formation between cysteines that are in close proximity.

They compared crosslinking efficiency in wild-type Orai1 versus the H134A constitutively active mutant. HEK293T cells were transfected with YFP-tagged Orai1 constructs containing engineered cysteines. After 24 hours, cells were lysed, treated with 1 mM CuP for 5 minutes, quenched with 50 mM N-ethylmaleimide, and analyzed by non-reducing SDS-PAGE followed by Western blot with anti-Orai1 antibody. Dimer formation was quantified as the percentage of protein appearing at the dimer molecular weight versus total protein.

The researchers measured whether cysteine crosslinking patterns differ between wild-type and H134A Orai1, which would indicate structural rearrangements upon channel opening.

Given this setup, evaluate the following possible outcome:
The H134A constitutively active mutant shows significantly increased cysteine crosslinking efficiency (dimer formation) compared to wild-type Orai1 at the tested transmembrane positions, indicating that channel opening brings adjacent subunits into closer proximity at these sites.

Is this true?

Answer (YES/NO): NO